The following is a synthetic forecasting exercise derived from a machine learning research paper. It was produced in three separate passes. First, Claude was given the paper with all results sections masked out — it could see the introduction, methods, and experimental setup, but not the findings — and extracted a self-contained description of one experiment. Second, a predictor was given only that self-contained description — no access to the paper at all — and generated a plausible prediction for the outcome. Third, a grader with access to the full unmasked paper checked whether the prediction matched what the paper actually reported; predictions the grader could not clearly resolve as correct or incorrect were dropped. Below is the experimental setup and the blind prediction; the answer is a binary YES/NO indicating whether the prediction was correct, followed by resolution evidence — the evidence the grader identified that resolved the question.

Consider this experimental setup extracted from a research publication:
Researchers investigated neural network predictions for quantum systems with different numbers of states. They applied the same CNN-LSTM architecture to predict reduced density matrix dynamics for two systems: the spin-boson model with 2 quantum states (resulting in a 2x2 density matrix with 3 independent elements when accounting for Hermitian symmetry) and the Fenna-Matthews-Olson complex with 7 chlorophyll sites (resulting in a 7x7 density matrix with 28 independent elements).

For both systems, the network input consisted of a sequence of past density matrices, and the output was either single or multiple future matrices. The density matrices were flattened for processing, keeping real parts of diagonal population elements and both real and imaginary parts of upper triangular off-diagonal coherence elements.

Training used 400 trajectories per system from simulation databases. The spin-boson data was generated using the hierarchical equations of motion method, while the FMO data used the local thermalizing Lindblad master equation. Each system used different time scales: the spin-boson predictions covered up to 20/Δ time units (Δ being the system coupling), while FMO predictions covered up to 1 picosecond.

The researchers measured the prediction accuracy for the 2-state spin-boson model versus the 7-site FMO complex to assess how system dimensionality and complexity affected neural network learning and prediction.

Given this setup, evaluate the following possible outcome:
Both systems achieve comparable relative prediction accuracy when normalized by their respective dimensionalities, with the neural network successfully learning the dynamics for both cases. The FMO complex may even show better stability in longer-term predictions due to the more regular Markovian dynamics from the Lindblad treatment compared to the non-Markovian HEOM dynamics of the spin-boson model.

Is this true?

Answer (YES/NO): NO